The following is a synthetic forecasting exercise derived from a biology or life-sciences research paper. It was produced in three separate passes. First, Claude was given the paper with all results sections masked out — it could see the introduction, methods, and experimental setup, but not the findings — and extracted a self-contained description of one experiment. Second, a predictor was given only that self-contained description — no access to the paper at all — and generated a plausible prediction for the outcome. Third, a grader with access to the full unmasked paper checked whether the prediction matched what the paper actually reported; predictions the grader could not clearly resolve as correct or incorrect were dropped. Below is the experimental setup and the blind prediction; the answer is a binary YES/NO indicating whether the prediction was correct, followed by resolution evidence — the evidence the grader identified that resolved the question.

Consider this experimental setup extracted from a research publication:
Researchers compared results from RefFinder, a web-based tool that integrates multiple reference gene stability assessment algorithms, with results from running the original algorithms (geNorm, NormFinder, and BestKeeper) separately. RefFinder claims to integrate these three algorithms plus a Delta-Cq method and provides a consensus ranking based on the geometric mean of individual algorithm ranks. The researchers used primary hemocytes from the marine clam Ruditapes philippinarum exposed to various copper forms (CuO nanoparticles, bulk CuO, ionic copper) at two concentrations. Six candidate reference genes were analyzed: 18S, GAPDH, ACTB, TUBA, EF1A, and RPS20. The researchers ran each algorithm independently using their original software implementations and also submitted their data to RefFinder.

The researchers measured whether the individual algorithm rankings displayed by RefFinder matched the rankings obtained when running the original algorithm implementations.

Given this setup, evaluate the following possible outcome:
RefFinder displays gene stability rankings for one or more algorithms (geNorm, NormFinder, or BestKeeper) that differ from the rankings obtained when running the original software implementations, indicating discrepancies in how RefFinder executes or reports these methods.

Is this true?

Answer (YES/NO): YES